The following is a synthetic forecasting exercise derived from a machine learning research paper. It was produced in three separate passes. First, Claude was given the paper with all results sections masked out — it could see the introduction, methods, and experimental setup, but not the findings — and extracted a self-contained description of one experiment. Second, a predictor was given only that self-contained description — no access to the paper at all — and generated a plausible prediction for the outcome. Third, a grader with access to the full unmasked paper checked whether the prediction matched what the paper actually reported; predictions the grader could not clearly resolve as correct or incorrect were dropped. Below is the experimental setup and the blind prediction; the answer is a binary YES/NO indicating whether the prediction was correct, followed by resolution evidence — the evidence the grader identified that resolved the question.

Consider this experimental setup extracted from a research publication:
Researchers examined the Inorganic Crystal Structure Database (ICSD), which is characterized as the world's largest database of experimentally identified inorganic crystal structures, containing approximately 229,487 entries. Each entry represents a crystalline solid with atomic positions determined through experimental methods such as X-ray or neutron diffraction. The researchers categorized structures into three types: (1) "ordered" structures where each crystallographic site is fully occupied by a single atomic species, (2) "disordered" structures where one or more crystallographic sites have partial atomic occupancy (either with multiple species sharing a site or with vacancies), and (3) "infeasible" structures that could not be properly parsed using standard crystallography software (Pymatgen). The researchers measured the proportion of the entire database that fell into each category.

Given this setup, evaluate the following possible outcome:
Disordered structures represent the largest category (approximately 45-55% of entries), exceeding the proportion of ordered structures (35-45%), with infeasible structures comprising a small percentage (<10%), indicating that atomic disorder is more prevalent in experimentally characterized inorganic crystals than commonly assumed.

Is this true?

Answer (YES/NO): NO